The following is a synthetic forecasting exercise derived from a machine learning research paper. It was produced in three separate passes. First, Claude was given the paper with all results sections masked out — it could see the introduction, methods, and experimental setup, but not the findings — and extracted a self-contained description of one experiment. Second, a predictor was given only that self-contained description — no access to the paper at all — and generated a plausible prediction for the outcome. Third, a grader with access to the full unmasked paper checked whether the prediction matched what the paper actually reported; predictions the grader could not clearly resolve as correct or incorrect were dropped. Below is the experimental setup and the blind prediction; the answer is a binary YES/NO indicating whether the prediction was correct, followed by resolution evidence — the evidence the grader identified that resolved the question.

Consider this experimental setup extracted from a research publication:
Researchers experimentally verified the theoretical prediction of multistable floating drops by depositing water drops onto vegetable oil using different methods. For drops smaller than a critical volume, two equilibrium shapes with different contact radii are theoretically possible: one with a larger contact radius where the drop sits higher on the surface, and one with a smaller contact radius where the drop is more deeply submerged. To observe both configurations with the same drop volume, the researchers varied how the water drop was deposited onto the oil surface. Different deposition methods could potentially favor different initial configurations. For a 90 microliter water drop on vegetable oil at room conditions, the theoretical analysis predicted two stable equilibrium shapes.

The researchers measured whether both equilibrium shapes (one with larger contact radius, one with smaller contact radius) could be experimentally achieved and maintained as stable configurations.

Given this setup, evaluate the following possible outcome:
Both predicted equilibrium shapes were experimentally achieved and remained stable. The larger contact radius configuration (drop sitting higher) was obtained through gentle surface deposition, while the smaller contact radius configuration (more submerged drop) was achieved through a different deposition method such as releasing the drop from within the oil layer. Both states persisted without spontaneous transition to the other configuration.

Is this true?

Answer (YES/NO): NO